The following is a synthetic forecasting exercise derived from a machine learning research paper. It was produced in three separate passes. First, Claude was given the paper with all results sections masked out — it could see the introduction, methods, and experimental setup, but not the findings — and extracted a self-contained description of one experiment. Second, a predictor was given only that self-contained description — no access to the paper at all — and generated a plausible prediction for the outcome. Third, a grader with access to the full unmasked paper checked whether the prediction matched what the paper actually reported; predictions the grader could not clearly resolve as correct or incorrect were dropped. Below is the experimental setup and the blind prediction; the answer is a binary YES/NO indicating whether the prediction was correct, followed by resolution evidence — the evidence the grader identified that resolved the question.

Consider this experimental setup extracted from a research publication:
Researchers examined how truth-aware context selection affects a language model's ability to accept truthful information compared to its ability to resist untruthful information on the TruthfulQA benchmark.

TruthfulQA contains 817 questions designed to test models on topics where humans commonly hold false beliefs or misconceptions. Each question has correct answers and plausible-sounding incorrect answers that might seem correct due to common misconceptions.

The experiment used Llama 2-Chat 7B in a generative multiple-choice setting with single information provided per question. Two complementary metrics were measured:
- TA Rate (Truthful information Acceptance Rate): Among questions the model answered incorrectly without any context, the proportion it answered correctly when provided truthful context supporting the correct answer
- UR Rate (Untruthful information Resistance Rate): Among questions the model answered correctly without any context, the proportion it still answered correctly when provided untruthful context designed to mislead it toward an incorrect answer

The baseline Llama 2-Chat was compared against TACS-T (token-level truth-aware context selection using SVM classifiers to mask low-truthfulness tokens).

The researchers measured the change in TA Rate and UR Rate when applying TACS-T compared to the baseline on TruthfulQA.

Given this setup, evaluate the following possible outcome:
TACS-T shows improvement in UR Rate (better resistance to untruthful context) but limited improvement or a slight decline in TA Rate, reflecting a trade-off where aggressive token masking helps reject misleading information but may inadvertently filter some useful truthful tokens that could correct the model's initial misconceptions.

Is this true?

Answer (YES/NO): NO